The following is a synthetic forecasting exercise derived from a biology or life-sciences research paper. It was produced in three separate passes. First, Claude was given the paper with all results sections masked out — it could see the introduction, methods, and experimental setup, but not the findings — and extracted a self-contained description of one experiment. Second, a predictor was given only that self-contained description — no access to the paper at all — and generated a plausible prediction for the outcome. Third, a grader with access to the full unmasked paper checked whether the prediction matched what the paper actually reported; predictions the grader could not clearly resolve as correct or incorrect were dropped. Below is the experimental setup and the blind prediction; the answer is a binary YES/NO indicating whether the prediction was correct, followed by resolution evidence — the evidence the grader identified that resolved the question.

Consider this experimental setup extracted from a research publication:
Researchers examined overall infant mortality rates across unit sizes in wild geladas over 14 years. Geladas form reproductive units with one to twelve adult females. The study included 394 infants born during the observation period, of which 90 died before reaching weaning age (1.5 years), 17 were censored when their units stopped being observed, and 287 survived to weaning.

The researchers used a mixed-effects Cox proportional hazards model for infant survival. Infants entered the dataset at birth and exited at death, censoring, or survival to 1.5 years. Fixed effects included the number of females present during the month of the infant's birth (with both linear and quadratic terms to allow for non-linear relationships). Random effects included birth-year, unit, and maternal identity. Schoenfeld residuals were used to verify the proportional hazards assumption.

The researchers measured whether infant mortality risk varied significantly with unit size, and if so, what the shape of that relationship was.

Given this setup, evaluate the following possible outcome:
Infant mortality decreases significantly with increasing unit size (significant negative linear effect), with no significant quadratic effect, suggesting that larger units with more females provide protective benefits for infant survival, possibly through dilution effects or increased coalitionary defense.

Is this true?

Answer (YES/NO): NO